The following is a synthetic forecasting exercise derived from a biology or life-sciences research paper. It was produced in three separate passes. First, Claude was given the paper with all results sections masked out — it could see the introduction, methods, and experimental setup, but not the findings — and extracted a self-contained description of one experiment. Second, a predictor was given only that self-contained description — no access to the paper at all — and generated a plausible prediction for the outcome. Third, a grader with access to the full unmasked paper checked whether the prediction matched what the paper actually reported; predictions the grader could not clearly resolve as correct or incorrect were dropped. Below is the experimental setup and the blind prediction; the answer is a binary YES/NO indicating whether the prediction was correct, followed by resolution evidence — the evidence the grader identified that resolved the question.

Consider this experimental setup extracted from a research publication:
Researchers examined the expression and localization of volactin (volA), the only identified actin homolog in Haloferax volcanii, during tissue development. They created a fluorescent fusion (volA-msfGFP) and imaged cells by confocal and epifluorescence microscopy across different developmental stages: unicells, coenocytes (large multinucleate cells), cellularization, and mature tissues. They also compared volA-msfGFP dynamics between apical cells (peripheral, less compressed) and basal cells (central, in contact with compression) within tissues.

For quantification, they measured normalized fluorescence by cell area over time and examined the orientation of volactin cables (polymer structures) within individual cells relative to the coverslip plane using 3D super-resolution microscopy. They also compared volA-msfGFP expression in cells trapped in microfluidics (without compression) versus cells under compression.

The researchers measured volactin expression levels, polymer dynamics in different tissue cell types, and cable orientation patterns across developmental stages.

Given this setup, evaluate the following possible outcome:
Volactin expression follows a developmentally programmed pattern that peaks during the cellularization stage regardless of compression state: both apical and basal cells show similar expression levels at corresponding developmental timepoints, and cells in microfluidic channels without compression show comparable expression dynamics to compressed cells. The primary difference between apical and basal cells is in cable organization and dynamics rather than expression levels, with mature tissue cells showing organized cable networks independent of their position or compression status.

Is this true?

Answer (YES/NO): NO